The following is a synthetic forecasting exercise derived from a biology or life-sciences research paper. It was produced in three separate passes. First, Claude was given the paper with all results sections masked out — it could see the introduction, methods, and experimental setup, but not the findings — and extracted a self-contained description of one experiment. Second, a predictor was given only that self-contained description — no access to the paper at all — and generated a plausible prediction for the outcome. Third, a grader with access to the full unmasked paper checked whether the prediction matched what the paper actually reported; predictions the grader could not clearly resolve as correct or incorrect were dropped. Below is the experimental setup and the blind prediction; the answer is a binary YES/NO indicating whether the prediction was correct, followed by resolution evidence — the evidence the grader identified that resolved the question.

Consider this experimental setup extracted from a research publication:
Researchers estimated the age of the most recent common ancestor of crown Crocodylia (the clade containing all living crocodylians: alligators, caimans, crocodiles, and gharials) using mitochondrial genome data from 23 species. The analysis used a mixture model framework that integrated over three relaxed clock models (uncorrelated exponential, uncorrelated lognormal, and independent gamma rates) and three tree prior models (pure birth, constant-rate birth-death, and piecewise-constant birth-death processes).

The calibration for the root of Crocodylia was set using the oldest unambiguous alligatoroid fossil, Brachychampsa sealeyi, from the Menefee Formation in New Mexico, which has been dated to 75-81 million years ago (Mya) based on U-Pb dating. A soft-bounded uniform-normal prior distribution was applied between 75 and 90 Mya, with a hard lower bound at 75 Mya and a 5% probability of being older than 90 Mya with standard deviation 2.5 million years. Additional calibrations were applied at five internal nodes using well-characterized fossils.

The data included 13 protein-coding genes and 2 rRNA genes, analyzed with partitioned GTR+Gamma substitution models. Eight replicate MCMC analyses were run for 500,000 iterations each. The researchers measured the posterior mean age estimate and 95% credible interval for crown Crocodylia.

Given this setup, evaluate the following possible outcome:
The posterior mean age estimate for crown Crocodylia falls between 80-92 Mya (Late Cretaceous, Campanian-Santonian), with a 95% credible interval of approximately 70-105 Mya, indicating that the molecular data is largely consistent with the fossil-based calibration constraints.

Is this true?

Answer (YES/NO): NO